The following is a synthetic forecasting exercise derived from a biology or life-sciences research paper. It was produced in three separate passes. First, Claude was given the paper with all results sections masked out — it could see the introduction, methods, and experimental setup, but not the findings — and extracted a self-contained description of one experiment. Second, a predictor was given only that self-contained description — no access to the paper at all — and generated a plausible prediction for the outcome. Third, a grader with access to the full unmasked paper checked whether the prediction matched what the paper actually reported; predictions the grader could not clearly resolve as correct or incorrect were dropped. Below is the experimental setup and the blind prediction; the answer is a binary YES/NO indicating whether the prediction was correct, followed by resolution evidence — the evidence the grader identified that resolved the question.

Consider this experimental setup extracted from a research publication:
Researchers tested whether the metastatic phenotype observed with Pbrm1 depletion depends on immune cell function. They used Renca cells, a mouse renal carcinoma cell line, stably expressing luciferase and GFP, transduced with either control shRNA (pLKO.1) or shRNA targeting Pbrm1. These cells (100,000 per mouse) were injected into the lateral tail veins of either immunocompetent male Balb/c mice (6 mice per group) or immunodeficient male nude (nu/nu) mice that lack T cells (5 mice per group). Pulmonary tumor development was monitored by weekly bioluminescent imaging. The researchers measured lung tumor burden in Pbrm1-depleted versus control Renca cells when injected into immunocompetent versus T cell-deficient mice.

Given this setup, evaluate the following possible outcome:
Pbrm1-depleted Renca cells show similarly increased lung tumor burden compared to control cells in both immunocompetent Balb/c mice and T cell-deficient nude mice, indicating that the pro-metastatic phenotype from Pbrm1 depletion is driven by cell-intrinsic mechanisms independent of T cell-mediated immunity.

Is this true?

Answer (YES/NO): NO